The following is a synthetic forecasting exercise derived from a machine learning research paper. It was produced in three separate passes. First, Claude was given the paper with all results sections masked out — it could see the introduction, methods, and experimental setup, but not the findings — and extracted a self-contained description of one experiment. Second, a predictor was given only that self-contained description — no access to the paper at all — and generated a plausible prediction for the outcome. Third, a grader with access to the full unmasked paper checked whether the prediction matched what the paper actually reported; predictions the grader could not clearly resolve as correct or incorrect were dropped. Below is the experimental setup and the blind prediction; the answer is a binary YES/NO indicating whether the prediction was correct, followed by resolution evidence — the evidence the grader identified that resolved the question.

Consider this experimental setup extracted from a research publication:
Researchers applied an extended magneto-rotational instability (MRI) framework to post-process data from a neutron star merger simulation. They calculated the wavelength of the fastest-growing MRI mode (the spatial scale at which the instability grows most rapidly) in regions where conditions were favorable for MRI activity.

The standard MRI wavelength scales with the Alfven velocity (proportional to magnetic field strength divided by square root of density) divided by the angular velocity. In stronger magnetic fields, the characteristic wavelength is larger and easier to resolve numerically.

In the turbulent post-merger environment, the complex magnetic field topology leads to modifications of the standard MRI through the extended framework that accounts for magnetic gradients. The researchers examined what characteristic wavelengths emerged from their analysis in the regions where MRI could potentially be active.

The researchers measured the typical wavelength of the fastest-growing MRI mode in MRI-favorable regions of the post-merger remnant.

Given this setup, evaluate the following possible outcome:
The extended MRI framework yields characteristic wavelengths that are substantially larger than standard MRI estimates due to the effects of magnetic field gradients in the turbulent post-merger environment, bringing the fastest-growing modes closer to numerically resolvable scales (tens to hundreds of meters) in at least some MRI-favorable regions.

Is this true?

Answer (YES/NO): NO